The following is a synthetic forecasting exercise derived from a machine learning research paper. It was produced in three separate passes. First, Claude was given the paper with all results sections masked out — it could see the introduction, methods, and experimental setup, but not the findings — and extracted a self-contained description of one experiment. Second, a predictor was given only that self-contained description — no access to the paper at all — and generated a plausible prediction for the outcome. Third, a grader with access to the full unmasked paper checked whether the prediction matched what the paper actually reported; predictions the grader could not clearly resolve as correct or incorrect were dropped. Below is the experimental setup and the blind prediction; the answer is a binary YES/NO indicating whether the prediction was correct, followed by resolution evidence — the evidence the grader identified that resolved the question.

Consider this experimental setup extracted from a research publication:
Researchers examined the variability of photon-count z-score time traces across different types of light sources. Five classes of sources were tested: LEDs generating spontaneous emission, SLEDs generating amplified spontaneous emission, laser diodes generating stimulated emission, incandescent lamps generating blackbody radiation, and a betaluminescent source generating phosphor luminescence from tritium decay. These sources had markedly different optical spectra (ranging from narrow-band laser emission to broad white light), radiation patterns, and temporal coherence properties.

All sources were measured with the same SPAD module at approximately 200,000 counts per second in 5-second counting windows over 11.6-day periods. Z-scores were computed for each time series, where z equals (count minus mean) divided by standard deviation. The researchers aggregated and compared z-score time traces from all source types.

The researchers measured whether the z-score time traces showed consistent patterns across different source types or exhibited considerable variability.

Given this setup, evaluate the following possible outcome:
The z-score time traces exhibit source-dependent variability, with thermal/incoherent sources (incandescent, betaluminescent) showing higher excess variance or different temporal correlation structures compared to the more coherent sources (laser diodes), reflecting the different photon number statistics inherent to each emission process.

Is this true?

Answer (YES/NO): NO